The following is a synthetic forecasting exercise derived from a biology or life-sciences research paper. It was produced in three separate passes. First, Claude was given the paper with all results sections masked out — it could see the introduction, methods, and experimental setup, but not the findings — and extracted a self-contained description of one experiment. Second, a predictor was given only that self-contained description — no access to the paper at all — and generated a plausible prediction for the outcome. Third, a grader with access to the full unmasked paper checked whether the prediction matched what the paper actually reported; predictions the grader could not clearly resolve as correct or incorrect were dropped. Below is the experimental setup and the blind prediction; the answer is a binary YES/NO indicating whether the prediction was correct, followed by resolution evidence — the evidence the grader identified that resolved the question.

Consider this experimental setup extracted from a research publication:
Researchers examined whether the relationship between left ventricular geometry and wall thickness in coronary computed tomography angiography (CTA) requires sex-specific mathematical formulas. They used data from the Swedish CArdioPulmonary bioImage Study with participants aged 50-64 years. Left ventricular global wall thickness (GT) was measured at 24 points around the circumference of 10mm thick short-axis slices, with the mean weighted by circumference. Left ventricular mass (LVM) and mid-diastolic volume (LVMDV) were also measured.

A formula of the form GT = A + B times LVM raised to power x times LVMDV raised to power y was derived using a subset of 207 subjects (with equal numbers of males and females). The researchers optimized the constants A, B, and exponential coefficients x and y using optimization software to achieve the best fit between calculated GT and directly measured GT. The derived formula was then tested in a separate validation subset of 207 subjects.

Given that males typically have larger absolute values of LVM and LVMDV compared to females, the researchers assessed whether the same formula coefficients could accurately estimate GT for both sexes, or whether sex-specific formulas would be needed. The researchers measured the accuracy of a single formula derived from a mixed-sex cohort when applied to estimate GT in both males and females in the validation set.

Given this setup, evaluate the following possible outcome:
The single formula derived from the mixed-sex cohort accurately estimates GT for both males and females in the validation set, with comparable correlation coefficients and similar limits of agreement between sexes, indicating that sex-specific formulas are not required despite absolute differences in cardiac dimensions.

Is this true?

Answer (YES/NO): YES